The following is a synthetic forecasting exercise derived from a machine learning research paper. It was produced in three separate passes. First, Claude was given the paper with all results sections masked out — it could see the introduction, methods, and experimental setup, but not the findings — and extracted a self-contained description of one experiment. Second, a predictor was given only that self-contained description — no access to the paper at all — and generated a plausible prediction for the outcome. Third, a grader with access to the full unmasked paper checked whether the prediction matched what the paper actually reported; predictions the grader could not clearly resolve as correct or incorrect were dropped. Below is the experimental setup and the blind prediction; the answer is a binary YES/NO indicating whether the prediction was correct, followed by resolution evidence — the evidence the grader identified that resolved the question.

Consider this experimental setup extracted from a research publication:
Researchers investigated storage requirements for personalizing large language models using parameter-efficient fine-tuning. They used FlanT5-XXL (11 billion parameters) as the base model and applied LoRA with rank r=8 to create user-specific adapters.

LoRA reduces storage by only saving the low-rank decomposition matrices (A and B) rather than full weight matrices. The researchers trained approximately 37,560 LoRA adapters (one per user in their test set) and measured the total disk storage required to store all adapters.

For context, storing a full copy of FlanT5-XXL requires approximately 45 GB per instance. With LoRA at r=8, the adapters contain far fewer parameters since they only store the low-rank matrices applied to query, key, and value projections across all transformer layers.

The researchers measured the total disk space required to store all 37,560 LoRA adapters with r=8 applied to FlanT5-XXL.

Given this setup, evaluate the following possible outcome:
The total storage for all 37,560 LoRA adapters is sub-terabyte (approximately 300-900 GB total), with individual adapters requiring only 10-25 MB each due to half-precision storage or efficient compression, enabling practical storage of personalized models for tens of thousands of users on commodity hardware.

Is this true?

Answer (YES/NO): NO